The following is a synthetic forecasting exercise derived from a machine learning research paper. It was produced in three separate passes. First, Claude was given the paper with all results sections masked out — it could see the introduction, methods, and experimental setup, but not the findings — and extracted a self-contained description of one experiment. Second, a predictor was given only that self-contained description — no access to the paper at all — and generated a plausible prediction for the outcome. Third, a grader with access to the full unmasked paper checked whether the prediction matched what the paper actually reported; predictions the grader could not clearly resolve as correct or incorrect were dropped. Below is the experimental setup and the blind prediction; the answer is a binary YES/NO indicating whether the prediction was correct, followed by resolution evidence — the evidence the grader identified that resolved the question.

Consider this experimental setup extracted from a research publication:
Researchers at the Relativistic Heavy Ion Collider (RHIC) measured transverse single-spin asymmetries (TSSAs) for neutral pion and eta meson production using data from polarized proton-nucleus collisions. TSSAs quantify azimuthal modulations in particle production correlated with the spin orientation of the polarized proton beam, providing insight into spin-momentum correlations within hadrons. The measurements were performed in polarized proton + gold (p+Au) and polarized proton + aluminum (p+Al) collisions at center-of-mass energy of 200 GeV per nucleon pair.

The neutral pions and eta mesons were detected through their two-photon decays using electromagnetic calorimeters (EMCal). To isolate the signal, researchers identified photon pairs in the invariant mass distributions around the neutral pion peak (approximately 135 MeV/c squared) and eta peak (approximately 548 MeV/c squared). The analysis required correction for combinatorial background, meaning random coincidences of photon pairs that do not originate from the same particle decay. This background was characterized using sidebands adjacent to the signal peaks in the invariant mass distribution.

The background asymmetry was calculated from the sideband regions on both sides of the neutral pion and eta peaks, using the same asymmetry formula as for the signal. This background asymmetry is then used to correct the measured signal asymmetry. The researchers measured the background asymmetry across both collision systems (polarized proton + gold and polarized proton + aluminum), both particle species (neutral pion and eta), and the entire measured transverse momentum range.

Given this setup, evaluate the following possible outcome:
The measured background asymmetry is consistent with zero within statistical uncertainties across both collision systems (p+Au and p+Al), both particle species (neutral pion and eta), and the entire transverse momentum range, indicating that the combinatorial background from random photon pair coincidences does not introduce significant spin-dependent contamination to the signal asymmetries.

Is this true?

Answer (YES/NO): YES